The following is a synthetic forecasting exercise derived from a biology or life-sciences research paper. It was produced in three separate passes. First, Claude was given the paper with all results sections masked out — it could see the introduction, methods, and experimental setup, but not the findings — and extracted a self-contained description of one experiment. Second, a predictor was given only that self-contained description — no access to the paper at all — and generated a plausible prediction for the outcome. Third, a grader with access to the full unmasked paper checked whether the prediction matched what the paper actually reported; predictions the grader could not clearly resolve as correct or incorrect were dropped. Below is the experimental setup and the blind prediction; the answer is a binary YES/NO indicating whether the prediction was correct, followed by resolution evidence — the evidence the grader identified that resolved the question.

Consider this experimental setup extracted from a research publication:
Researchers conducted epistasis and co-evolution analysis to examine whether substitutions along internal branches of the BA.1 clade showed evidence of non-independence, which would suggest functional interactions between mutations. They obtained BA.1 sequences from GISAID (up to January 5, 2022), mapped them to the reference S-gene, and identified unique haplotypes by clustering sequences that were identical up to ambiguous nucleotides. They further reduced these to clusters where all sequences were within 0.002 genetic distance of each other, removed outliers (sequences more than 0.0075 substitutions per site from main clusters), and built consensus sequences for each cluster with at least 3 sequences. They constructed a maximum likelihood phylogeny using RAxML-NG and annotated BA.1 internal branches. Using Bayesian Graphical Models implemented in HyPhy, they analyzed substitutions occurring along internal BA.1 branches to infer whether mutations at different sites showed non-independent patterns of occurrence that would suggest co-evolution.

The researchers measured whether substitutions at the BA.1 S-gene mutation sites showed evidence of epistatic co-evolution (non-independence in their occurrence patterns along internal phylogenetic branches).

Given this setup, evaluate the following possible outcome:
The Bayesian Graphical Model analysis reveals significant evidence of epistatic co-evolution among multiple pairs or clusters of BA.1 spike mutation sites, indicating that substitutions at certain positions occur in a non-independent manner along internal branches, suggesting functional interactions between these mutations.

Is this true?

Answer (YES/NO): YES